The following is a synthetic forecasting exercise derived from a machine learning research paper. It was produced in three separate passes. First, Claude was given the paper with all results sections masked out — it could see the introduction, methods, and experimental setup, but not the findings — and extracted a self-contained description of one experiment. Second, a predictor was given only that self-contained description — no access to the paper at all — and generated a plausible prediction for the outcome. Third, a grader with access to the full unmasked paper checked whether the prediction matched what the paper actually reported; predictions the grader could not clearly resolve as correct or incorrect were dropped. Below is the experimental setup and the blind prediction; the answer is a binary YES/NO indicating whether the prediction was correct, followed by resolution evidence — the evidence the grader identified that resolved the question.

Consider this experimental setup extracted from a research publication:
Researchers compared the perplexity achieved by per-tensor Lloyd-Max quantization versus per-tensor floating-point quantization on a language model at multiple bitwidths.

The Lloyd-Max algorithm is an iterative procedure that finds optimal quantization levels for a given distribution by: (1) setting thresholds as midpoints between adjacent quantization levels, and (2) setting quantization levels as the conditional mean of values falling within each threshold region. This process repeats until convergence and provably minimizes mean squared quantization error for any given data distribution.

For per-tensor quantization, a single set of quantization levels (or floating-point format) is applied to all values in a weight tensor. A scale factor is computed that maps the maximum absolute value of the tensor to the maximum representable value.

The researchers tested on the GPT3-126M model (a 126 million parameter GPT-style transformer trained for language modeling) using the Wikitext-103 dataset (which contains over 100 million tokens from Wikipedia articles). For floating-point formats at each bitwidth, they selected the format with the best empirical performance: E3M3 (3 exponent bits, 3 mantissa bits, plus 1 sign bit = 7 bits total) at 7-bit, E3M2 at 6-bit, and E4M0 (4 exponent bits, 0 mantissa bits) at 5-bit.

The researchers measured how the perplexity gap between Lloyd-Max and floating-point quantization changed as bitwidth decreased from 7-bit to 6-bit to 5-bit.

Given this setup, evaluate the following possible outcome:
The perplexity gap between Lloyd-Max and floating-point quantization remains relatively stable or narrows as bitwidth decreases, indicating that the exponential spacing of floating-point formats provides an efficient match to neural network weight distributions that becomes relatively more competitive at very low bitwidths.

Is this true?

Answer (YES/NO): NO